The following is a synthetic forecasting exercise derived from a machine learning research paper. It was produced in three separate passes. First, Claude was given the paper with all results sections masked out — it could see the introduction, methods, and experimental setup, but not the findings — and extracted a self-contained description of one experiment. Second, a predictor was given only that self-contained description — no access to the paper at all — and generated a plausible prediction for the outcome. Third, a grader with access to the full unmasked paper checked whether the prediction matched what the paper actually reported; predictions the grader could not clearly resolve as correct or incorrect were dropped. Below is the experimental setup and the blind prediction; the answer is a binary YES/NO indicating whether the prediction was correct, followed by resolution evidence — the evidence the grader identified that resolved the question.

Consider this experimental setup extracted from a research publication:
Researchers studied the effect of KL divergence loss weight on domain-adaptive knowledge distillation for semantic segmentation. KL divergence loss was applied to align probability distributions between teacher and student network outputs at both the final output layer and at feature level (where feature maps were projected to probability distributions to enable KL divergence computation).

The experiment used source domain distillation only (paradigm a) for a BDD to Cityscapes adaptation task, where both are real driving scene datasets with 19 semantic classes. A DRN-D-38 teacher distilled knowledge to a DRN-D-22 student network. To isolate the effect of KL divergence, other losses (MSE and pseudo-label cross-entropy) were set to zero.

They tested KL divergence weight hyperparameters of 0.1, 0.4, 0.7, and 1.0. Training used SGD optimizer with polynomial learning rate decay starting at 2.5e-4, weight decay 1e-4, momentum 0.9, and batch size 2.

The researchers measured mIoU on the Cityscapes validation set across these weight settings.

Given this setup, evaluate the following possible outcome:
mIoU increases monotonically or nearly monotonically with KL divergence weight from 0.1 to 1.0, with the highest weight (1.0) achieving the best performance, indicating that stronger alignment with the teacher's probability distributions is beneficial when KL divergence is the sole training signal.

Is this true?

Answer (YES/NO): NO